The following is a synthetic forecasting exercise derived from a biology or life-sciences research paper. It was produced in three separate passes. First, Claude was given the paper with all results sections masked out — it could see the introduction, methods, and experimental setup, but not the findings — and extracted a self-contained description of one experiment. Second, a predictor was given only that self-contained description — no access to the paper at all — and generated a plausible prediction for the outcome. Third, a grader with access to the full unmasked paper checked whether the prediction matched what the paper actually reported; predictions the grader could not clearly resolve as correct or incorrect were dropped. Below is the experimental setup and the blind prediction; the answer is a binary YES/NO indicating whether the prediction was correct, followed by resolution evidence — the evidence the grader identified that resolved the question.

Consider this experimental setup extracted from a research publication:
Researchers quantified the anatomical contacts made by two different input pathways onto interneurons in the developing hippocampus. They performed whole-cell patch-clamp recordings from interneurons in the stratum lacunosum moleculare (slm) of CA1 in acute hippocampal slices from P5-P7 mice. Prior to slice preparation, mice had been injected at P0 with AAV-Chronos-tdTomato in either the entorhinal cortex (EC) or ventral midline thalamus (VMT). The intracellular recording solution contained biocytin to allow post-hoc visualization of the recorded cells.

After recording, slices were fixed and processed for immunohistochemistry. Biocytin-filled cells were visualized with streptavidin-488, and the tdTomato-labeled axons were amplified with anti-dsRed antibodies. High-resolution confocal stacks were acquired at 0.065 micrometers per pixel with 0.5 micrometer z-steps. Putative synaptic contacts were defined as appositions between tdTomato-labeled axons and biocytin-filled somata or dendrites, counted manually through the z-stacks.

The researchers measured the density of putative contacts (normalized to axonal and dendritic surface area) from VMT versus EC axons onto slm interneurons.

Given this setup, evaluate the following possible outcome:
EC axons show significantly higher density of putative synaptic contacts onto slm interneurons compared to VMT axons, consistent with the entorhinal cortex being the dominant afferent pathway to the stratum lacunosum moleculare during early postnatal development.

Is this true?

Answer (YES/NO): NO